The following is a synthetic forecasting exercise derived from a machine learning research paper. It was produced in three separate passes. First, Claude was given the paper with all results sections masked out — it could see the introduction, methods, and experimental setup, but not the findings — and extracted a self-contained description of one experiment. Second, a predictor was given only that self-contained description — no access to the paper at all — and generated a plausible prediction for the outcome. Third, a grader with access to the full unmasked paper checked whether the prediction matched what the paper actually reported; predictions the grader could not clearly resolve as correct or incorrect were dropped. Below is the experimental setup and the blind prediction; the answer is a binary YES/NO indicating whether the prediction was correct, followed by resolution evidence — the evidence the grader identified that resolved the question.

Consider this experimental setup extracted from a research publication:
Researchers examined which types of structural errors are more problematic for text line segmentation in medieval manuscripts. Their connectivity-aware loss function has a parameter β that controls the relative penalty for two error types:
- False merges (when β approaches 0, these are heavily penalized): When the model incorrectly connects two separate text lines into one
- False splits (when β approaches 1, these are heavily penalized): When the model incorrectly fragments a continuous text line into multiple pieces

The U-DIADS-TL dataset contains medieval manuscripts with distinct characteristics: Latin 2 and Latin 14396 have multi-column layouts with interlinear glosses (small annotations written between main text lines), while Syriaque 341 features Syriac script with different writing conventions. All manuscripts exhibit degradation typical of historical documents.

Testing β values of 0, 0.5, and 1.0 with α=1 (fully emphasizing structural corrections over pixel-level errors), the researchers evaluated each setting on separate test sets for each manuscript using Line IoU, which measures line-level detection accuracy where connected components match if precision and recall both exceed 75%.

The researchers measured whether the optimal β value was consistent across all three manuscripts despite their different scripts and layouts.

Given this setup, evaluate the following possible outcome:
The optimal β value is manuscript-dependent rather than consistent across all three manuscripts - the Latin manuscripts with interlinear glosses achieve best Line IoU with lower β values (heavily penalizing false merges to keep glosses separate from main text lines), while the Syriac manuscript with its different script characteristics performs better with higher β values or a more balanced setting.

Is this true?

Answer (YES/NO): NO